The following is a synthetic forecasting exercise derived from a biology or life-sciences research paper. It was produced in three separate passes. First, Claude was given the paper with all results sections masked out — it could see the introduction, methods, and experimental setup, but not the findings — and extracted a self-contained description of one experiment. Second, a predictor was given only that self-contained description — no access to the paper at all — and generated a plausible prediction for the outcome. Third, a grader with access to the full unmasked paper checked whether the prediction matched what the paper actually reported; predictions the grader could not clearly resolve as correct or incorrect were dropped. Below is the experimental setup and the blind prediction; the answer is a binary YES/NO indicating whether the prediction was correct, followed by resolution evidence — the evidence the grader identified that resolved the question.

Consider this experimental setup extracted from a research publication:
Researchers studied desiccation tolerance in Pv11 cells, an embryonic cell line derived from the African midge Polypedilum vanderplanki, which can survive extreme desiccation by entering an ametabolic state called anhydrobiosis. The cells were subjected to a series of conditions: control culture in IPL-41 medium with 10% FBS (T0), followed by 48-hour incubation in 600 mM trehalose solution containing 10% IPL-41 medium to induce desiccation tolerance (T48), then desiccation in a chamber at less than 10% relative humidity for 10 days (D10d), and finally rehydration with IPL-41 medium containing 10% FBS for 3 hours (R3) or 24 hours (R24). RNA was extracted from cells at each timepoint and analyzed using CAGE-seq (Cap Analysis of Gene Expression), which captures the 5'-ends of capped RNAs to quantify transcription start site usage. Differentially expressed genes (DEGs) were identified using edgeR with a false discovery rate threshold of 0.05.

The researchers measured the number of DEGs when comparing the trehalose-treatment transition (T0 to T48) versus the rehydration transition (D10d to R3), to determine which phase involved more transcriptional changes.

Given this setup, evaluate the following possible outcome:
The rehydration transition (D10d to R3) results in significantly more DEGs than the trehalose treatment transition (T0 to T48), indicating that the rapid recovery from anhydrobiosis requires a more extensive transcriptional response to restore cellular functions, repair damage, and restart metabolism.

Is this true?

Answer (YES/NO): NO